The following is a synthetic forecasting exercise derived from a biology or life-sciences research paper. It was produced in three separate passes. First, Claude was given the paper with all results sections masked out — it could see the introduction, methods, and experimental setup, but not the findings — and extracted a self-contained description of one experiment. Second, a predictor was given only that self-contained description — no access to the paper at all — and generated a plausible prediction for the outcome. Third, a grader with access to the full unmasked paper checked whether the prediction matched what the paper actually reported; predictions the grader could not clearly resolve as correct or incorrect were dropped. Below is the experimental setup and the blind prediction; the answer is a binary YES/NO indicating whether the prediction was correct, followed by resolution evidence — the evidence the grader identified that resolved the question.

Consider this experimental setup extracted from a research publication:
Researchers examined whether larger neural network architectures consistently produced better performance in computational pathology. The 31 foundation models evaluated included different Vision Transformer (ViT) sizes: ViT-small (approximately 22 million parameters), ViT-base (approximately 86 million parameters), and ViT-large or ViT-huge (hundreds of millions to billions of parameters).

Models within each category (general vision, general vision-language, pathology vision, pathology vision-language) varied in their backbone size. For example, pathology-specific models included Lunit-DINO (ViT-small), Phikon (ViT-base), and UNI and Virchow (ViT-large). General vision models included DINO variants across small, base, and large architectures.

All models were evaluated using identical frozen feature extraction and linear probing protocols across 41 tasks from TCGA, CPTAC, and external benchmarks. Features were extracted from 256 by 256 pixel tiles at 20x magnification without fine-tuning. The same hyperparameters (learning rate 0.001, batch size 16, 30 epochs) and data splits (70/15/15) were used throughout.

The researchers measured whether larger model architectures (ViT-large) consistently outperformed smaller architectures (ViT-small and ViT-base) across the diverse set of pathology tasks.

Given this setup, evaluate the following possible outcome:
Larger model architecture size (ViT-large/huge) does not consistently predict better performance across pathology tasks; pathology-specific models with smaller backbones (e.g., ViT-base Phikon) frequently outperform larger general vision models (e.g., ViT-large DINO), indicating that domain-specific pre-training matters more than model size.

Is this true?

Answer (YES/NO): NO